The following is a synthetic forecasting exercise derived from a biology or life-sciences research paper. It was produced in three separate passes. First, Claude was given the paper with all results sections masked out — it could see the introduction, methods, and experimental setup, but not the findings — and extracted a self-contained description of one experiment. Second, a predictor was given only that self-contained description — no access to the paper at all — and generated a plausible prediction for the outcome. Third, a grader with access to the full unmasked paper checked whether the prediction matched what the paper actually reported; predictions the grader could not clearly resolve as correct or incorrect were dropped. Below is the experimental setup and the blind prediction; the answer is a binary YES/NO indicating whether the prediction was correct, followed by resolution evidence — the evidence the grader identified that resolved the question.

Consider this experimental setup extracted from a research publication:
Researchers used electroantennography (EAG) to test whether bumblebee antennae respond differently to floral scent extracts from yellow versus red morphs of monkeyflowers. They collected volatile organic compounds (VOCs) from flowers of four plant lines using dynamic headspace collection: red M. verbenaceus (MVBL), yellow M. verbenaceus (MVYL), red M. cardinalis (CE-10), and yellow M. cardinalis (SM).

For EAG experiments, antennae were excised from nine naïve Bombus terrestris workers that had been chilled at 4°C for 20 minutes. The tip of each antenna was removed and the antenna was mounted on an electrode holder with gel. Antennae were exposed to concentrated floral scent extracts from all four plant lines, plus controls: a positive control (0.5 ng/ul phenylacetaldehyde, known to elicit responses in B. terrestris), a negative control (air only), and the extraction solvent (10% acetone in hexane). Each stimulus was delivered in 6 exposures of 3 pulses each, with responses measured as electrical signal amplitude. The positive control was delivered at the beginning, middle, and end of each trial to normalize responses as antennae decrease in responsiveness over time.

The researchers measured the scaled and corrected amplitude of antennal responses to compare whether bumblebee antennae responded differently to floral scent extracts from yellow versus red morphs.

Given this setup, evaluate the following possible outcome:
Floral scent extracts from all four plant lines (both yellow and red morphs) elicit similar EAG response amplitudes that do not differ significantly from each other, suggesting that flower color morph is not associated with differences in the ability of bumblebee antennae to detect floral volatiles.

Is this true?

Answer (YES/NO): NO